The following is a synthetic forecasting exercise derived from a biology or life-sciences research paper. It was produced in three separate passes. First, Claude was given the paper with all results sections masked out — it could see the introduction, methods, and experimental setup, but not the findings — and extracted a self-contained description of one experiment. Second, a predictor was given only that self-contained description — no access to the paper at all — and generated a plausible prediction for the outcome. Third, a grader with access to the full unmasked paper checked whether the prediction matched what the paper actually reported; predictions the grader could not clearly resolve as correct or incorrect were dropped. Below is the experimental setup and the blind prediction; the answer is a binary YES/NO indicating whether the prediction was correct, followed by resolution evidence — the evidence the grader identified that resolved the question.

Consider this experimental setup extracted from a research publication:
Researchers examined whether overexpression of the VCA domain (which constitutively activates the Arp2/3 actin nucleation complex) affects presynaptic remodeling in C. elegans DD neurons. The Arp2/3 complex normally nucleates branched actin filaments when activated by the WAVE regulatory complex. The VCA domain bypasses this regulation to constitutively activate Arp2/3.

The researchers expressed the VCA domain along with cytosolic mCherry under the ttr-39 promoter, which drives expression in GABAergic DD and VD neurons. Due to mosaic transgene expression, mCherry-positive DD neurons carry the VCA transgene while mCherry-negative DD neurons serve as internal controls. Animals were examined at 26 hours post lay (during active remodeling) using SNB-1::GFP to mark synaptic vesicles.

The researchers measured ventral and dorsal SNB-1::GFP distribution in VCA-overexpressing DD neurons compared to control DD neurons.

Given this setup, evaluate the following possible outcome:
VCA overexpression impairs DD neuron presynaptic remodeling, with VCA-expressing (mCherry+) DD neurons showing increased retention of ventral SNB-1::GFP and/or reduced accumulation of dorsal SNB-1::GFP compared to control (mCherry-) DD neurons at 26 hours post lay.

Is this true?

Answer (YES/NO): NO